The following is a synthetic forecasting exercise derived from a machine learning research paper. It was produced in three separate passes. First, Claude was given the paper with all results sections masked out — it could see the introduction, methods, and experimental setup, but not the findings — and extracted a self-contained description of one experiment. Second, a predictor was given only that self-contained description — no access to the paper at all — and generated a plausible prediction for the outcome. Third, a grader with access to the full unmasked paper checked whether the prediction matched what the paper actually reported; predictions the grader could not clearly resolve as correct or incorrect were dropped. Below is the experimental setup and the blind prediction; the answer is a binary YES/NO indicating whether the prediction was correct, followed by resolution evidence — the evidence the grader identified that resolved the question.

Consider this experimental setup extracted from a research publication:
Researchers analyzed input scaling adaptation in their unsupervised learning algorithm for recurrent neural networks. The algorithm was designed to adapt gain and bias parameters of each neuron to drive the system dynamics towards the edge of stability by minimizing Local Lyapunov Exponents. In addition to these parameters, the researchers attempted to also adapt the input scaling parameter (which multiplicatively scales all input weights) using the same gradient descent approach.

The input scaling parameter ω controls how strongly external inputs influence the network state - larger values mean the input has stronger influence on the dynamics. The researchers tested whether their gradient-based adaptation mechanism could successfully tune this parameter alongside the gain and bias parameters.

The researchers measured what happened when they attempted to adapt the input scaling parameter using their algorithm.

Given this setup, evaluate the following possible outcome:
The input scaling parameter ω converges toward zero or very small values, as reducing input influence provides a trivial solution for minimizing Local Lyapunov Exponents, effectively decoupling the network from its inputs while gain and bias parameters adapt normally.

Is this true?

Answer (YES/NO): YES